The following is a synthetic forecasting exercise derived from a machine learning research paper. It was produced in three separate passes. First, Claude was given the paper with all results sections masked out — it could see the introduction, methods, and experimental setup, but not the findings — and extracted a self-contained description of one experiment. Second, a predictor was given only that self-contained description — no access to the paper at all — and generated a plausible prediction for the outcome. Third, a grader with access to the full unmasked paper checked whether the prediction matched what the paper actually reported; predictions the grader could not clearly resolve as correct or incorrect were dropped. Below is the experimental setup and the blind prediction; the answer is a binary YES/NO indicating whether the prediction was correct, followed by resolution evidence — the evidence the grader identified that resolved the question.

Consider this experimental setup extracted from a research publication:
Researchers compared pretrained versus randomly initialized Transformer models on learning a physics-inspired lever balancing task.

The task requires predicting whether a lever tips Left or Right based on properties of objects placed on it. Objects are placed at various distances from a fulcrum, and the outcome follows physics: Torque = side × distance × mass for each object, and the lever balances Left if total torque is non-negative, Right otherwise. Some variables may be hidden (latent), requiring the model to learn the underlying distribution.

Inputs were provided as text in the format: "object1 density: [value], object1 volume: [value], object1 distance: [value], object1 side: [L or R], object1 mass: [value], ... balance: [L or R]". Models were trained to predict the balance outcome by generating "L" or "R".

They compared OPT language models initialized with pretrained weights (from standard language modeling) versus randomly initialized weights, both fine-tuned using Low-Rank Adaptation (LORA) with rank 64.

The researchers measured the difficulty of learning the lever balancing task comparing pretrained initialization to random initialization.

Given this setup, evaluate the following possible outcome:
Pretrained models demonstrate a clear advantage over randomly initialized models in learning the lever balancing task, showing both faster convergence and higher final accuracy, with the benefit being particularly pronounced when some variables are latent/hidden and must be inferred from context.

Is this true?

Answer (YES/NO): NO